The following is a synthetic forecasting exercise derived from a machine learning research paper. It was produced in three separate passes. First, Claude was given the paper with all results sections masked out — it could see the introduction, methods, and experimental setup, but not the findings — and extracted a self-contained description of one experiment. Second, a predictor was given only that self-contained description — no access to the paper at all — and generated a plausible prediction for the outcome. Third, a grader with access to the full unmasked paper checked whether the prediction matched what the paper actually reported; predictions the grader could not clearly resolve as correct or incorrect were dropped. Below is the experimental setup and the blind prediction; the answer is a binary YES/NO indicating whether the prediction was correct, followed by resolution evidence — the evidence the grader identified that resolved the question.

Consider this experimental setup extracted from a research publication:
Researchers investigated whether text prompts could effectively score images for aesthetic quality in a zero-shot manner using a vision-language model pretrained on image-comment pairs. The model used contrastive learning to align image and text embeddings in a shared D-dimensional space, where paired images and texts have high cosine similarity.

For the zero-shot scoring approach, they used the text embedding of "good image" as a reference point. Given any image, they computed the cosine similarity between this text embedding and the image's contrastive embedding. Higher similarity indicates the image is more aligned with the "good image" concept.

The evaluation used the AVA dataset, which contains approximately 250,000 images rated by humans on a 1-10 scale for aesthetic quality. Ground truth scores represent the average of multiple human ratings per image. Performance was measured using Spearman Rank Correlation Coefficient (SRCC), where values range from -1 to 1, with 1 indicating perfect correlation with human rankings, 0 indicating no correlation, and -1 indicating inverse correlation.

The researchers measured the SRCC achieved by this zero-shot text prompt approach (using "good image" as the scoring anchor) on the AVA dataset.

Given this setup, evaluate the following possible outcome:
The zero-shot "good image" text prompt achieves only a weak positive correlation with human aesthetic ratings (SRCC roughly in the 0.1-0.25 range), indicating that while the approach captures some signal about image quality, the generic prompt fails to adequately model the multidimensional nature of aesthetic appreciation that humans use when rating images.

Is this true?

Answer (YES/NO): NO